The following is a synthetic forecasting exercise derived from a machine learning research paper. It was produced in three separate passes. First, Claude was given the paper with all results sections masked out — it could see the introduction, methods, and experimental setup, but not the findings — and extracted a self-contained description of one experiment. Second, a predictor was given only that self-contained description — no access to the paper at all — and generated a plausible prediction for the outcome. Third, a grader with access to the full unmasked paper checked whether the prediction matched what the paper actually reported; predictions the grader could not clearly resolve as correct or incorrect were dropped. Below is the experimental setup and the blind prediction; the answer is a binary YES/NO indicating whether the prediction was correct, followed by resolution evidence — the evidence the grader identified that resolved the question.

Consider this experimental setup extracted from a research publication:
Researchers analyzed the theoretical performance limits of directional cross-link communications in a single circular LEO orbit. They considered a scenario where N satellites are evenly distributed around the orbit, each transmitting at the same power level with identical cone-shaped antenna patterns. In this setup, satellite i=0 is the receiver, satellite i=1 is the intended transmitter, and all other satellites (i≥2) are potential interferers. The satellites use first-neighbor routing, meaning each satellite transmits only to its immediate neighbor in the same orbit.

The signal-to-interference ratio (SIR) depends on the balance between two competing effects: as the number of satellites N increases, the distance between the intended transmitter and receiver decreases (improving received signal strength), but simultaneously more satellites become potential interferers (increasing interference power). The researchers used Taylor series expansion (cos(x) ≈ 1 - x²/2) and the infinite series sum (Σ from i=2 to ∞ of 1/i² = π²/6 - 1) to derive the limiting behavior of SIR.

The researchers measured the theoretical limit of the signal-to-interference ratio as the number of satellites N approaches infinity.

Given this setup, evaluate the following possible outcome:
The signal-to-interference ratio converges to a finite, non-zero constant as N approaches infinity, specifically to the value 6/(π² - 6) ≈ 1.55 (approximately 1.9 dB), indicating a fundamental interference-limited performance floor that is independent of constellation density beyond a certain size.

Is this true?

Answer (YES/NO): YES